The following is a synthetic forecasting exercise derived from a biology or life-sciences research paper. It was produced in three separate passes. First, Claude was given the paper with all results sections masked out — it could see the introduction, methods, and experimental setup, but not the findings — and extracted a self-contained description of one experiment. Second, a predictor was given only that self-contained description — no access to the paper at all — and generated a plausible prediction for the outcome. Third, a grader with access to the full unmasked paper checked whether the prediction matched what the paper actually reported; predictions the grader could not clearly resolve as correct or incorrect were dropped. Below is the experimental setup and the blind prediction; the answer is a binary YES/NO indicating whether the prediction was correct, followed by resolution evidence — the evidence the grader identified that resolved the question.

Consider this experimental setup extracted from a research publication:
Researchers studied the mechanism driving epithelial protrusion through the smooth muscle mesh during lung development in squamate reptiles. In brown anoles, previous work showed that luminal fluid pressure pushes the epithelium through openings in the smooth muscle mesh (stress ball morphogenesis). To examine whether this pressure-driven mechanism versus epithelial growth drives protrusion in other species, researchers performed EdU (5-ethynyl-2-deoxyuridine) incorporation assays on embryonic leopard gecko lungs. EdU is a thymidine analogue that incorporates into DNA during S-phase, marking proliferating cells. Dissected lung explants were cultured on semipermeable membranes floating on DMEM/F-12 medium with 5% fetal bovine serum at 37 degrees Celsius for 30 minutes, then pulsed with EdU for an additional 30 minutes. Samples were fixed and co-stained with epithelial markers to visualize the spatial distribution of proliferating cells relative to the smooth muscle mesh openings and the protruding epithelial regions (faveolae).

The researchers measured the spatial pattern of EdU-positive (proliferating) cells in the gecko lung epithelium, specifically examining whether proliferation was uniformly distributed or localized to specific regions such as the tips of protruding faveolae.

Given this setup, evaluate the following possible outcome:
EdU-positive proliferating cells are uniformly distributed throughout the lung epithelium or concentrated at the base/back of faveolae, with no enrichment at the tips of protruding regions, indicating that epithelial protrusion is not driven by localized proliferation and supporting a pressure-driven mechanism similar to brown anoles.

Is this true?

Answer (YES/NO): NO